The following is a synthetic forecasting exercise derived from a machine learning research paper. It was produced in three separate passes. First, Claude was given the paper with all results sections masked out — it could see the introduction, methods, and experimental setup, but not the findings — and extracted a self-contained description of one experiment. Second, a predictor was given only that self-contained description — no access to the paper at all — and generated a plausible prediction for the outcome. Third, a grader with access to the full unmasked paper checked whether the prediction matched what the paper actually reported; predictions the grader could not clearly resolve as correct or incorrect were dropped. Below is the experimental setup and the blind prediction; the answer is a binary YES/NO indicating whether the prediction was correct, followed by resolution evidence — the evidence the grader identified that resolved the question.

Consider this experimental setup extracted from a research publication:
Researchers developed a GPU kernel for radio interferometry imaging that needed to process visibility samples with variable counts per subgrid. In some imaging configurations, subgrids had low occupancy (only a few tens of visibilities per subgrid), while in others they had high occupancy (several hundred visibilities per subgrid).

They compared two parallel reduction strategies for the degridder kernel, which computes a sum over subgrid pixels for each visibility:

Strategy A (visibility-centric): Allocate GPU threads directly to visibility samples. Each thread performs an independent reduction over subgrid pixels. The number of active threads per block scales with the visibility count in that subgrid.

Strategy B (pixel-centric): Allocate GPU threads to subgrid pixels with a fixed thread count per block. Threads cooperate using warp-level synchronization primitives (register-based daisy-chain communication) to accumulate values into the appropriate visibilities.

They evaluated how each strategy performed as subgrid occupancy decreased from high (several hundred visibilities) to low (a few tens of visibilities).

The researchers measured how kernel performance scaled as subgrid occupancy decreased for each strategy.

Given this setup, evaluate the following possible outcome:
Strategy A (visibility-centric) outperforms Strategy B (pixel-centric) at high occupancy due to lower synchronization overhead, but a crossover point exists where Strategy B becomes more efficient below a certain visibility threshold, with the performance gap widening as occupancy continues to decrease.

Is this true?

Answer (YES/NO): YES